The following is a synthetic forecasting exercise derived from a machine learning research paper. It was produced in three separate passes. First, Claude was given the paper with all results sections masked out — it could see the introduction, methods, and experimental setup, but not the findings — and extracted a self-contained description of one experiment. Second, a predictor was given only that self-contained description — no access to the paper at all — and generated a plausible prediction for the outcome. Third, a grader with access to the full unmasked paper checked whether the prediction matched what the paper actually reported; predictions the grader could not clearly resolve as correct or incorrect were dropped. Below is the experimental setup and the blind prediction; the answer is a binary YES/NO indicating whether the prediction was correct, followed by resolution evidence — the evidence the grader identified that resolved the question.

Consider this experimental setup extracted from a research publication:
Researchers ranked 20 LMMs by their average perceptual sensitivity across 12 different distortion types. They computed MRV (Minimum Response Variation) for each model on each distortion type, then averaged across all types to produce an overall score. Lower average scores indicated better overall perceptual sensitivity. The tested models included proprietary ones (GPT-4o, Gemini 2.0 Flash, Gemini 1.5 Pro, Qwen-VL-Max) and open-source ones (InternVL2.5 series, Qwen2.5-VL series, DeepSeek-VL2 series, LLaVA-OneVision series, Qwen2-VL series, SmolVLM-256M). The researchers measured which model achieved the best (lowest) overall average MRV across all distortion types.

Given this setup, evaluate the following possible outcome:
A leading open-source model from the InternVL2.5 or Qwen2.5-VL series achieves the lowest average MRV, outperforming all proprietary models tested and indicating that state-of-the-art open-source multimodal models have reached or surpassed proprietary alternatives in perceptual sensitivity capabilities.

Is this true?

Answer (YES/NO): NO